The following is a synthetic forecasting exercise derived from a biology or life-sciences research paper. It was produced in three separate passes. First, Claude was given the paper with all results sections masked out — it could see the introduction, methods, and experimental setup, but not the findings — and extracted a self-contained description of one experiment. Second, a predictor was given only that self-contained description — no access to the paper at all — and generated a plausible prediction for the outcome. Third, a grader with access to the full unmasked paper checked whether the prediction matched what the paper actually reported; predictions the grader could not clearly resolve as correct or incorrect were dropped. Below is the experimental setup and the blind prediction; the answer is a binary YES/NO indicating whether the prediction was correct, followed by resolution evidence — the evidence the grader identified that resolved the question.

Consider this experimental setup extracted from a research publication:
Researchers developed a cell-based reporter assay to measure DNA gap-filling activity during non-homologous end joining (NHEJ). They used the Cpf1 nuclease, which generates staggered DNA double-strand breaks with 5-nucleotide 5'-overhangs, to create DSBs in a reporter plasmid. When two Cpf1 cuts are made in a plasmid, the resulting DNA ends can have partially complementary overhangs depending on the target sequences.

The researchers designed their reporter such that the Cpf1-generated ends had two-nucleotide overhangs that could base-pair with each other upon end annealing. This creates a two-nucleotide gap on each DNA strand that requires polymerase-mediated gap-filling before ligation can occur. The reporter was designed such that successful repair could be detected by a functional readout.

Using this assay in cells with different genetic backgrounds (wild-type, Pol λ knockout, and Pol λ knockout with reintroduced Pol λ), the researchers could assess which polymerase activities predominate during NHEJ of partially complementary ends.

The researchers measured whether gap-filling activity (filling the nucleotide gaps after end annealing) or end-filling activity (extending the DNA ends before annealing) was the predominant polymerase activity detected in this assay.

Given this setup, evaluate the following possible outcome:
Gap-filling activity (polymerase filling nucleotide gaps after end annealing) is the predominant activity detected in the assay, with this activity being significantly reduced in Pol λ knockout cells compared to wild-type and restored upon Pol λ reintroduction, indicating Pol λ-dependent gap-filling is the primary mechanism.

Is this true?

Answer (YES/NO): YES